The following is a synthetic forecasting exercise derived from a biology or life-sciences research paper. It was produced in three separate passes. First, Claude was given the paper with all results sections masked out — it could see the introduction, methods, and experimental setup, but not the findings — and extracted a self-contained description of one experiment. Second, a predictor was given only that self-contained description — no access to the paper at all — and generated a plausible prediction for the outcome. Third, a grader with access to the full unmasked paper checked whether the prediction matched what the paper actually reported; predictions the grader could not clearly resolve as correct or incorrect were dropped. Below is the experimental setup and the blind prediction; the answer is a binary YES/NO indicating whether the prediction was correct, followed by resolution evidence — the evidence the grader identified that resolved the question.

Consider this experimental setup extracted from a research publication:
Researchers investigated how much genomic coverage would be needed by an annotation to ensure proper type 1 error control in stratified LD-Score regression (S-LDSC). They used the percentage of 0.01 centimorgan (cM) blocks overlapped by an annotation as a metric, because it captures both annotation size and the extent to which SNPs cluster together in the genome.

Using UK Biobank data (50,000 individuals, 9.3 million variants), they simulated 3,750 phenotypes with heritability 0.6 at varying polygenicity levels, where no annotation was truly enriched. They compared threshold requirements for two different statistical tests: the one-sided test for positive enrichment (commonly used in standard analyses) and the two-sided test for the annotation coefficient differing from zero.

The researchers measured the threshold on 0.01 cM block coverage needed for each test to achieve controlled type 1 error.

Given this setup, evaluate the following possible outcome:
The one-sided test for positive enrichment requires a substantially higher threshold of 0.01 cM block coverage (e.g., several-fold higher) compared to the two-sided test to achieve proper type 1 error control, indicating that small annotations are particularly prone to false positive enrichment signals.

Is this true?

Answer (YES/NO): NO